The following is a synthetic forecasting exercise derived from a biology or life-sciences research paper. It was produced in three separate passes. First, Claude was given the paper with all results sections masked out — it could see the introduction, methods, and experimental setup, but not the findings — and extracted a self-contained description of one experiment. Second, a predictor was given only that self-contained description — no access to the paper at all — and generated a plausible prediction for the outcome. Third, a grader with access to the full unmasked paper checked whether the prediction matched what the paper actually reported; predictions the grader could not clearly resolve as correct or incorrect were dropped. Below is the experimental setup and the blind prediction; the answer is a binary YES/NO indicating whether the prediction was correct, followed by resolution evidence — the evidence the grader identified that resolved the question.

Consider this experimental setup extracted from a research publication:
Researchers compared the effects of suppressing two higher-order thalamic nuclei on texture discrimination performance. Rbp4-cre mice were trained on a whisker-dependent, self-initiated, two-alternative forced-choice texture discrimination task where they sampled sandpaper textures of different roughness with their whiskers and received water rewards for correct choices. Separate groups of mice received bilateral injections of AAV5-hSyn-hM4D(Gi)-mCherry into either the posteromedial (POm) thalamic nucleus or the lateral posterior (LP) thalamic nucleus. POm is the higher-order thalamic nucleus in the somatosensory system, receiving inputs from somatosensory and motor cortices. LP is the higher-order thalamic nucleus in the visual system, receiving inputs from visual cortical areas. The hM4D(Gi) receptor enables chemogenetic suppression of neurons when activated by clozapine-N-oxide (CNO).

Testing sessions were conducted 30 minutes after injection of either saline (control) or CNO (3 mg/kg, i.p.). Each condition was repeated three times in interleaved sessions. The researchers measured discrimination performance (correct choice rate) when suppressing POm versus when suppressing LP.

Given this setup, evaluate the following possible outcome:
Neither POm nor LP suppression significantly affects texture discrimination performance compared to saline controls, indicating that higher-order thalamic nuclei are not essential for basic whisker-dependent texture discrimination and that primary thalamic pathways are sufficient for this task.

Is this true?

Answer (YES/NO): NO